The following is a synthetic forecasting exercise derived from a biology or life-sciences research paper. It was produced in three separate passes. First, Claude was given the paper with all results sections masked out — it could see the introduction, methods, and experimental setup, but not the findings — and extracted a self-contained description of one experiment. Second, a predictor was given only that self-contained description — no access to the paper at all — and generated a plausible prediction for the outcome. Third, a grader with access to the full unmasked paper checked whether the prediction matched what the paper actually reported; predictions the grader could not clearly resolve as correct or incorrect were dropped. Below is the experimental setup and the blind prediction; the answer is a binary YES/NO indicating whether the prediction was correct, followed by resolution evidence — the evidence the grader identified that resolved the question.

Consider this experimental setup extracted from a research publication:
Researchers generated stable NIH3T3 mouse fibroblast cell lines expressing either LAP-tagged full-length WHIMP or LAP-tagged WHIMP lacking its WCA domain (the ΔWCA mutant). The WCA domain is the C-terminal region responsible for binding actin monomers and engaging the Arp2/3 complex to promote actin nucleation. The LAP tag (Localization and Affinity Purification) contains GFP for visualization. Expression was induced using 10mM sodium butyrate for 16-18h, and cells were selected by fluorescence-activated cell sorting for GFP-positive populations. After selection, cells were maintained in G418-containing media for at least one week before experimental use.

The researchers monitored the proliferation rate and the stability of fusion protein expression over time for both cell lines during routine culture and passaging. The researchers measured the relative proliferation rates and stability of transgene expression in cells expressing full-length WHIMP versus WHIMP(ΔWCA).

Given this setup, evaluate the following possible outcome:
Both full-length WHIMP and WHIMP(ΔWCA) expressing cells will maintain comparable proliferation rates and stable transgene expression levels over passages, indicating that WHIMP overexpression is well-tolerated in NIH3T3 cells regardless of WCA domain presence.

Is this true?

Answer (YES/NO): NO